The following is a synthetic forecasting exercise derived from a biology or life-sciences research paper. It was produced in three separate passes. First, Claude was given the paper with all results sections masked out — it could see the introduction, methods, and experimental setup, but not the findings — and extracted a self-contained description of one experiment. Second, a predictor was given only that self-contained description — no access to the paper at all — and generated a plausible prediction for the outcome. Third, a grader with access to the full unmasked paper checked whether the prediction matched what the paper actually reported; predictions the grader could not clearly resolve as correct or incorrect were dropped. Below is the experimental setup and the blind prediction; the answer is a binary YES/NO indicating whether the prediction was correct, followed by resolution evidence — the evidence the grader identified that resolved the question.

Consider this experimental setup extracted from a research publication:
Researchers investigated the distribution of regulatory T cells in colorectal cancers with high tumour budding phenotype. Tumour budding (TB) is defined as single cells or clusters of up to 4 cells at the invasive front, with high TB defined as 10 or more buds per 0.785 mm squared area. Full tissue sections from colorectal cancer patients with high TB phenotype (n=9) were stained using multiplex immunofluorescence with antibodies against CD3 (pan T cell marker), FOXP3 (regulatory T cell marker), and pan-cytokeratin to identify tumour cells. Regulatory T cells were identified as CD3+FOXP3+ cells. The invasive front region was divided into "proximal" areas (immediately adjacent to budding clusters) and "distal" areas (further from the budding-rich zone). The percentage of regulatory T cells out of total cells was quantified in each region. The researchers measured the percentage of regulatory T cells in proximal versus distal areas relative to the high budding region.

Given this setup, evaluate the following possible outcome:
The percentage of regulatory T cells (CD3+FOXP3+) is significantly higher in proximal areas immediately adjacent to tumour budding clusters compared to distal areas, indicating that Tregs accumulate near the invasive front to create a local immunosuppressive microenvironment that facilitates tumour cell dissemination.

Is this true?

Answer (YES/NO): YES